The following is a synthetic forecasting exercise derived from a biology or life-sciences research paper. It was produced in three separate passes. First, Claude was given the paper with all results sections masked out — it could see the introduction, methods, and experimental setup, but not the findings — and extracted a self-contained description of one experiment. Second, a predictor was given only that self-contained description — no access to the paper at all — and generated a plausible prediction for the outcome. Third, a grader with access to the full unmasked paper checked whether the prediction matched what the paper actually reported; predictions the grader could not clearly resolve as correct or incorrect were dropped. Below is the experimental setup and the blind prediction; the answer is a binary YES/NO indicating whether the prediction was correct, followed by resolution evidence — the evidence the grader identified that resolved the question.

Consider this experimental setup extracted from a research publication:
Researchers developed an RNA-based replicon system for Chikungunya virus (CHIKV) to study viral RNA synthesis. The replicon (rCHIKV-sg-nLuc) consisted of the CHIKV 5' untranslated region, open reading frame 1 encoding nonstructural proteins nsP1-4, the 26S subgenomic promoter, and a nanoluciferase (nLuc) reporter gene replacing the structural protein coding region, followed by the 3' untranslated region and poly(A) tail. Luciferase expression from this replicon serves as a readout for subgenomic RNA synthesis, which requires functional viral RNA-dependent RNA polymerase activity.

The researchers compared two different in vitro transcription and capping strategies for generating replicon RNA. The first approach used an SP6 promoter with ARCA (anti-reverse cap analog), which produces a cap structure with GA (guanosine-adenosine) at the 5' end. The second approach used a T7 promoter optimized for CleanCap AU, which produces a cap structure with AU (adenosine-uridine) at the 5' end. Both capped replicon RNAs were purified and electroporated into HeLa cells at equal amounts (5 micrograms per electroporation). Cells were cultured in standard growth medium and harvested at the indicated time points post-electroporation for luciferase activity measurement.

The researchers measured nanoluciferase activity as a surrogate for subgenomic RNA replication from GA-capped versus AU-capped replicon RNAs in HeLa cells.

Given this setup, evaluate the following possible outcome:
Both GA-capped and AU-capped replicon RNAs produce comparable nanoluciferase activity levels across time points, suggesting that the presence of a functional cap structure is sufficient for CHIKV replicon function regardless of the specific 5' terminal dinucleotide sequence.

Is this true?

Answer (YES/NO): NO